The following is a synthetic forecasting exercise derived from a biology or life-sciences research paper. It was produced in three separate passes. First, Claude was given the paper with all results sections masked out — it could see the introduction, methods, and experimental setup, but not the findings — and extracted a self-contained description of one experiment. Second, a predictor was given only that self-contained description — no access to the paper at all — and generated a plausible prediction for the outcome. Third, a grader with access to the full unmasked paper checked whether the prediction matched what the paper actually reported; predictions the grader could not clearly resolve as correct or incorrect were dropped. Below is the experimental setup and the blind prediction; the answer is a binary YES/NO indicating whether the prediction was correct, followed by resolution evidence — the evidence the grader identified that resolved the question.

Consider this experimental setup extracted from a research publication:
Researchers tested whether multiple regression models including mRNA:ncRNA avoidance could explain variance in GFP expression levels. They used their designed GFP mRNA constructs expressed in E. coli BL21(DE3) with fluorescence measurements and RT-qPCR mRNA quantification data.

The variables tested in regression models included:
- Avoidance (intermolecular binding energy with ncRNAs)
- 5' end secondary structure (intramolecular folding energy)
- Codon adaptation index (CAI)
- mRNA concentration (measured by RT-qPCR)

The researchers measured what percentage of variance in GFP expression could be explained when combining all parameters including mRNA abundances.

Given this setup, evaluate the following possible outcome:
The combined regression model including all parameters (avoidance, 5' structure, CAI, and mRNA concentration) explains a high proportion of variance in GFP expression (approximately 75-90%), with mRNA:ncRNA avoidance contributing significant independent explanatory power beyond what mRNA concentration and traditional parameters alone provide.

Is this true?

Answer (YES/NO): NO